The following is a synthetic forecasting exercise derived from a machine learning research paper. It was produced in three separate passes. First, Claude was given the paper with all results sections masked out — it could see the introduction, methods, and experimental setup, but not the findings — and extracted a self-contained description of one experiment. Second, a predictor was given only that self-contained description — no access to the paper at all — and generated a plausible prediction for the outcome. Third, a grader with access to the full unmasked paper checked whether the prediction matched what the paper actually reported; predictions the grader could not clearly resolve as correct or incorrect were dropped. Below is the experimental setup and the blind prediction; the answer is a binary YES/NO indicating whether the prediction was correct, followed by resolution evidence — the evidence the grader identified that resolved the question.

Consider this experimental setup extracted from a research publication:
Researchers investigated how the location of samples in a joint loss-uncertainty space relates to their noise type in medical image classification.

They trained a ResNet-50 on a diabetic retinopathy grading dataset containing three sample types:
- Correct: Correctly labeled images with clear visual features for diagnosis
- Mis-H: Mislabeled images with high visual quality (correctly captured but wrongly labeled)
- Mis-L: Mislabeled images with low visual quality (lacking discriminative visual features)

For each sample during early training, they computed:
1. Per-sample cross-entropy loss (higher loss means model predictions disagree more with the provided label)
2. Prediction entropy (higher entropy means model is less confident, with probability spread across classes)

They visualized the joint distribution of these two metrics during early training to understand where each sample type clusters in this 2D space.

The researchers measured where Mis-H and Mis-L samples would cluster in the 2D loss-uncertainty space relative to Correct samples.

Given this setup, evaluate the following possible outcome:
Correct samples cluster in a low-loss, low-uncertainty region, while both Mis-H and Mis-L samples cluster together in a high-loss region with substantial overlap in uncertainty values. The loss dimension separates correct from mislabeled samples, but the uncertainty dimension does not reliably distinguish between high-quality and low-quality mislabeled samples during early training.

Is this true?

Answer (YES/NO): NO